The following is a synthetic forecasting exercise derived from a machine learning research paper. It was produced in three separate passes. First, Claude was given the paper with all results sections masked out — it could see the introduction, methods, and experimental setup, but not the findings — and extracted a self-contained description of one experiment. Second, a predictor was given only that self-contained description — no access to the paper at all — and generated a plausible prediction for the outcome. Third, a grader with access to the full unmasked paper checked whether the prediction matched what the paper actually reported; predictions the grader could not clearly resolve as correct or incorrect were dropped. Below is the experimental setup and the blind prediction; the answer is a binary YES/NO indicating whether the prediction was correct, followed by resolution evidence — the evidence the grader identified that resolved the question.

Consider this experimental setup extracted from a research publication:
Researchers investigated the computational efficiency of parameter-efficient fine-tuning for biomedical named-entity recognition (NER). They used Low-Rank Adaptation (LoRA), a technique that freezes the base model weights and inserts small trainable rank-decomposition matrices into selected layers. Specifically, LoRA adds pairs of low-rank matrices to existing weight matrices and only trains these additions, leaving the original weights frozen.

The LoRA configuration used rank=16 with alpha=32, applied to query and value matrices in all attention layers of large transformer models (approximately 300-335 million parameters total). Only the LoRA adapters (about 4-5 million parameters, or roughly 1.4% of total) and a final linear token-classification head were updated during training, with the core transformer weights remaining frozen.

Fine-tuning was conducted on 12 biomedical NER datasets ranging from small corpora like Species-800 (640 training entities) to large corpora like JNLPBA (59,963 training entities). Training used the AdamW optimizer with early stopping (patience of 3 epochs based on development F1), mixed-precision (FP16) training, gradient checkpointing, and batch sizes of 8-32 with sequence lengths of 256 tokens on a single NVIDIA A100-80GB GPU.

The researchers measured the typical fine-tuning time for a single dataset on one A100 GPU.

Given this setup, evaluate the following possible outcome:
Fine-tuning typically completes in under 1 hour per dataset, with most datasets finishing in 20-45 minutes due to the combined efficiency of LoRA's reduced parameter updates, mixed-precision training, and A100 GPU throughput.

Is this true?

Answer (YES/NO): NO